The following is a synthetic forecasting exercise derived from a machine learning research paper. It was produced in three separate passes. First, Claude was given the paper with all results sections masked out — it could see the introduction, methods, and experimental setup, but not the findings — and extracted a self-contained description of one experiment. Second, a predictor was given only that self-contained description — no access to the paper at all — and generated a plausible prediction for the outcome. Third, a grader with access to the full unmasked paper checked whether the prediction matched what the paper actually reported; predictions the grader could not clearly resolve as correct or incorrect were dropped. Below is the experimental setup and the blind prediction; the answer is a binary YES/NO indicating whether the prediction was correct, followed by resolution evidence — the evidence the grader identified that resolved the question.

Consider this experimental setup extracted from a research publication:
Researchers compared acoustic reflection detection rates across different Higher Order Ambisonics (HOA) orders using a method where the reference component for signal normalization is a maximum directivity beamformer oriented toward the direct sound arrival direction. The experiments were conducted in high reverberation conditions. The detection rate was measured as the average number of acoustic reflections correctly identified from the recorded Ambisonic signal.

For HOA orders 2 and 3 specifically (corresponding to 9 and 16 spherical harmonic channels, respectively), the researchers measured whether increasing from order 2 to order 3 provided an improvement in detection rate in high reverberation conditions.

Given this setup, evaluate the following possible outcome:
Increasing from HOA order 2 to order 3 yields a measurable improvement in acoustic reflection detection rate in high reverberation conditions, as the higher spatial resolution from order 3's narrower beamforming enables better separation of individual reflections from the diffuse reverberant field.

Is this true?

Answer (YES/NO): NO